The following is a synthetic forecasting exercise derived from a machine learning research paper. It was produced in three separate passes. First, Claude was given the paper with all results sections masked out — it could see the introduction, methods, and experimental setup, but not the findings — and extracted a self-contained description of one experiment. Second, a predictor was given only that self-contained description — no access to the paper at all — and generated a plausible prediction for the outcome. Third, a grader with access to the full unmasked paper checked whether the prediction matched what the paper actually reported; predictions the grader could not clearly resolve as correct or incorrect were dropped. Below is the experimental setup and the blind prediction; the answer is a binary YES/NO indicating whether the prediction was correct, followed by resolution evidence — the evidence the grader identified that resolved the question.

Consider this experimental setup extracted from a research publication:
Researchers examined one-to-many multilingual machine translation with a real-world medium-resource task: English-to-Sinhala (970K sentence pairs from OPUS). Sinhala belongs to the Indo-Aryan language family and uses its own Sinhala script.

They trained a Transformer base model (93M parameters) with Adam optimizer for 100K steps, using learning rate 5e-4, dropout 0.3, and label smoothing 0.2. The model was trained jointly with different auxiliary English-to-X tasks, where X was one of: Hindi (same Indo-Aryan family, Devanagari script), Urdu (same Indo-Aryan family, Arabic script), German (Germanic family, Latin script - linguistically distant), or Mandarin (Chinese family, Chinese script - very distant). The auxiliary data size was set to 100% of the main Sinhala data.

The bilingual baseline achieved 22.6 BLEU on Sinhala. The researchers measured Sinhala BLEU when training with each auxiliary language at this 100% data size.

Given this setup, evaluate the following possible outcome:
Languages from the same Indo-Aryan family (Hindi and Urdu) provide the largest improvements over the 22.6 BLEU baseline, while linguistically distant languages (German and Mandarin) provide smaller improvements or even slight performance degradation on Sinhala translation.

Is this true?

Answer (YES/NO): NO